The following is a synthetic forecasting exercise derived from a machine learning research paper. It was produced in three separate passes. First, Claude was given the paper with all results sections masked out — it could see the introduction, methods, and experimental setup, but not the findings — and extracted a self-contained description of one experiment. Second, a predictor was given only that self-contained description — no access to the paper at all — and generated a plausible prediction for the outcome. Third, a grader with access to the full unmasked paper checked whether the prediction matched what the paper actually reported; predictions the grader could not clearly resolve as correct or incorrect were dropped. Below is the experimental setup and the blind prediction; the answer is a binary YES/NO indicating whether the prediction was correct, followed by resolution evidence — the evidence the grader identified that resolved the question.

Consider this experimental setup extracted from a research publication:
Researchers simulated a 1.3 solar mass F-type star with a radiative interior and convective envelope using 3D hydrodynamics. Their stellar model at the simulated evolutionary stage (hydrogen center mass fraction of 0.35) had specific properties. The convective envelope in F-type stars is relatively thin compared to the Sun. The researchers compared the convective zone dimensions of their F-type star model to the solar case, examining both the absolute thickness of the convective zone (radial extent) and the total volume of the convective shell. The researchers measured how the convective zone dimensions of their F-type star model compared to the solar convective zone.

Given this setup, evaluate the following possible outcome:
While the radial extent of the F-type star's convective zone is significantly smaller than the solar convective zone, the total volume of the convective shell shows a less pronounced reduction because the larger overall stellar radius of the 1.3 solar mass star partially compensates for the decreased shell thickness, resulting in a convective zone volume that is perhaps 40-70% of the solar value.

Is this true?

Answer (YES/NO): NO